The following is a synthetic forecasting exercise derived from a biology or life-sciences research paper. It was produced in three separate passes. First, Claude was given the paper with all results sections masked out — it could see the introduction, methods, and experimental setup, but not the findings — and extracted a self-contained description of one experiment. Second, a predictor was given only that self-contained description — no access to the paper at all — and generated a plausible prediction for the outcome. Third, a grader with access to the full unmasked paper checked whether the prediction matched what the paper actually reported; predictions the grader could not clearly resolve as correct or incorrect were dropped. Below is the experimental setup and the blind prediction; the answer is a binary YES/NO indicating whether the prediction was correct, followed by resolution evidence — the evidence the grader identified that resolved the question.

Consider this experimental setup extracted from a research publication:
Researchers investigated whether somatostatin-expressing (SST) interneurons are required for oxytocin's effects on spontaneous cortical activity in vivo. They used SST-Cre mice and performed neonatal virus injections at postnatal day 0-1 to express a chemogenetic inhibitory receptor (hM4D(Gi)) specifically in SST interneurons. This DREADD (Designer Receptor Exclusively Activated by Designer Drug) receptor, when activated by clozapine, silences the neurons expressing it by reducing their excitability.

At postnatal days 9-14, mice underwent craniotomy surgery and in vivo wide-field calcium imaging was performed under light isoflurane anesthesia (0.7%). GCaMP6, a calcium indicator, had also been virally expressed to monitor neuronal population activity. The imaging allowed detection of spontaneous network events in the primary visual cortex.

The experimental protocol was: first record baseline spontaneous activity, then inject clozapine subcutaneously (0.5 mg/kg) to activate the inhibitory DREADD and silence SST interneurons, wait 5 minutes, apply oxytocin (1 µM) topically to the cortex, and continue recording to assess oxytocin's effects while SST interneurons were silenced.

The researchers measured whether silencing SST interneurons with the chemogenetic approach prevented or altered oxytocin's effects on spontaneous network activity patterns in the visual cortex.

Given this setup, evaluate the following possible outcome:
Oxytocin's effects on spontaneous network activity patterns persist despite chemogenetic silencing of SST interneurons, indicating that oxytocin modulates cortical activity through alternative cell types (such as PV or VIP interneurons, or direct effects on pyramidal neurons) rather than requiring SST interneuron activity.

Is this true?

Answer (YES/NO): NO